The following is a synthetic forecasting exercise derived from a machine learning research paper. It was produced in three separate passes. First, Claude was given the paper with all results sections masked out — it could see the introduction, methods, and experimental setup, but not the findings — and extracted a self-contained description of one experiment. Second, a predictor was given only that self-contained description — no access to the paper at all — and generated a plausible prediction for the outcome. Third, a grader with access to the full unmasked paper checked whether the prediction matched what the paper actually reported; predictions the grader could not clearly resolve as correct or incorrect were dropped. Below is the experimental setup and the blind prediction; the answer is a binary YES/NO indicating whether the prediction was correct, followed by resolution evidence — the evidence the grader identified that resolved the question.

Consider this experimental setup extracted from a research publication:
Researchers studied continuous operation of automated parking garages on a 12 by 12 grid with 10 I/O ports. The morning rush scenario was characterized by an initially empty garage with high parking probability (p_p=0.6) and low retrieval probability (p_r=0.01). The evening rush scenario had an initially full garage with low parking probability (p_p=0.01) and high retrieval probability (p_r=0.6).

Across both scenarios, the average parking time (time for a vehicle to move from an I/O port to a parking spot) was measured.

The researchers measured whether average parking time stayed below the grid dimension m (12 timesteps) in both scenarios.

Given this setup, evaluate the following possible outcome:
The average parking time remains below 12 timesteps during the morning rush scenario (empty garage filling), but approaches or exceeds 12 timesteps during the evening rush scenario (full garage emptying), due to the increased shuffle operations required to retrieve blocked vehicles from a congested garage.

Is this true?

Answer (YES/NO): NO